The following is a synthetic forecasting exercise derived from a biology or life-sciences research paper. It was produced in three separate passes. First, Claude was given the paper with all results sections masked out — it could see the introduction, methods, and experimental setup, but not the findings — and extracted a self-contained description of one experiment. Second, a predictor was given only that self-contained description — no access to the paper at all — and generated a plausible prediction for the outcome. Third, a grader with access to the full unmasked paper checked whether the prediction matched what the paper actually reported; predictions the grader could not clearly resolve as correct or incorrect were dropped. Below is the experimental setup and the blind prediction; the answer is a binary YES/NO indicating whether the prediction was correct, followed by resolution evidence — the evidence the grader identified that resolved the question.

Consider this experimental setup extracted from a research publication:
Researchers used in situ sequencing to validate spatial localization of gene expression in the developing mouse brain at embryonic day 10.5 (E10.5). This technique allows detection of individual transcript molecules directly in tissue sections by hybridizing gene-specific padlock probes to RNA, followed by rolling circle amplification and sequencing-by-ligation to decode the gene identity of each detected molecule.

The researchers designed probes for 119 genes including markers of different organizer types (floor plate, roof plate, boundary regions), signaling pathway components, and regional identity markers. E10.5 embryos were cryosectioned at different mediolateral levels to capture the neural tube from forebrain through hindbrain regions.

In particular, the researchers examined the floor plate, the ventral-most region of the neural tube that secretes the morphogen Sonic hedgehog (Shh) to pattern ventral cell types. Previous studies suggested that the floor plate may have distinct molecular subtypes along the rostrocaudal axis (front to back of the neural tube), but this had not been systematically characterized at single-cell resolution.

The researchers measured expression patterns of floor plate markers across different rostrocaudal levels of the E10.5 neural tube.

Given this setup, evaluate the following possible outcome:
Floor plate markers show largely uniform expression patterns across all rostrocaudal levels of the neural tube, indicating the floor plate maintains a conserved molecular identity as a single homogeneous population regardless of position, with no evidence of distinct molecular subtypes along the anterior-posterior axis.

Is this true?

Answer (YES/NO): NO